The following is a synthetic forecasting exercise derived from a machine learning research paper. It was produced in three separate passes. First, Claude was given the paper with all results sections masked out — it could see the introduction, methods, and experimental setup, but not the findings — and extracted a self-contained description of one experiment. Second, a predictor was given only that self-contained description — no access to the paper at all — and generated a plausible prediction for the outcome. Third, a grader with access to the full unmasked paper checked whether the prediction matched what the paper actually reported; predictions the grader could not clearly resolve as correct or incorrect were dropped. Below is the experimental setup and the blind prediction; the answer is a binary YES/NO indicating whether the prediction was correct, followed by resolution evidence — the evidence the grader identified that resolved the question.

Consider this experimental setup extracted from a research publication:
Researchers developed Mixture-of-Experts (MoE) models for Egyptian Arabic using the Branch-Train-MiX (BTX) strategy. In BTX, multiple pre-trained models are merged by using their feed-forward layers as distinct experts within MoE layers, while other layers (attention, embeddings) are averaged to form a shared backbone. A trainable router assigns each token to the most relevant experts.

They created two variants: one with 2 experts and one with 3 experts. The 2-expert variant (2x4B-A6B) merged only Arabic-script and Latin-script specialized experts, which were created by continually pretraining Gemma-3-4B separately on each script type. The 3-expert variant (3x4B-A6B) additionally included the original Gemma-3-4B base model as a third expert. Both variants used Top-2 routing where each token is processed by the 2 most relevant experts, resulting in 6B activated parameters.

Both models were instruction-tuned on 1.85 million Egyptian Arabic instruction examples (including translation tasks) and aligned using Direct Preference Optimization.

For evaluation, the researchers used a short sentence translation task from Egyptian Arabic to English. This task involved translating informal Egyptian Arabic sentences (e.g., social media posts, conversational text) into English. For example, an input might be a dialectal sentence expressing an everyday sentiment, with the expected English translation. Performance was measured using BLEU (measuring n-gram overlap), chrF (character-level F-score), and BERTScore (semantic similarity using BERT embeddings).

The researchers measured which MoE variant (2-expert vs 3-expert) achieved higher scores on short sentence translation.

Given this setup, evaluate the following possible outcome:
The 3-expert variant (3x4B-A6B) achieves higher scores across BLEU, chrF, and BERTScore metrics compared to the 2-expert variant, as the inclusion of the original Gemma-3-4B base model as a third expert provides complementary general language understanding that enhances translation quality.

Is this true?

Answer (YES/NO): YES